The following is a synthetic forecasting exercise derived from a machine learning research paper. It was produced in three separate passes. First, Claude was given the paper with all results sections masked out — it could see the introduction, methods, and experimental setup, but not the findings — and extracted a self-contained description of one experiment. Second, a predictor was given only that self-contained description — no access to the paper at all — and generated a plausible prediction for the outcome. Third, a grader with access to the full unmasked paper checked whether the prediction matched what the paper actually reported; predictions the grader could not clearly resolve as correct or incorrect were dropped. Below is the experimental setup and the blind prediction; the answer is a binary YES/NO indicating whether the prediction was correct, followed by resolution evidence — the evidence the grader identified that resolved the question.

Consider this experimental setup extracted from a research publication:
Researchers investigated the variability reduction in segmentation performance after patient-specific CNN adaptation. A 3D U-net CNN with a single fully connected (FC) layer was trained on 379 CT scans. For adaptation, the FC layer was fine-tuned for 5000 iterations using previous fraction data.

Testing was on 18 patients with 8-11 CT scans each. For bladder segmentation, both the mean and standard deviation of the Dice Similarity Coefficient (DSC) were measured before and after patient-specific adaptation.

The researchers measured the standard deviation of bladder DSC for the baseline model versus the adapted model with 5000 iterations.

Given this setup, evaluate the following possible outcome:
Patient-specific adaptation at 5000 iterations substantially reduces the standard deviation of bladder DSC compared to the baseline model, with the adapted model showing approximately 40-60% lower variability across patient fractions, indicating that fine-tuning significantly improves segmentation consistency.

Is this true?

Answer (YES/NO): YES